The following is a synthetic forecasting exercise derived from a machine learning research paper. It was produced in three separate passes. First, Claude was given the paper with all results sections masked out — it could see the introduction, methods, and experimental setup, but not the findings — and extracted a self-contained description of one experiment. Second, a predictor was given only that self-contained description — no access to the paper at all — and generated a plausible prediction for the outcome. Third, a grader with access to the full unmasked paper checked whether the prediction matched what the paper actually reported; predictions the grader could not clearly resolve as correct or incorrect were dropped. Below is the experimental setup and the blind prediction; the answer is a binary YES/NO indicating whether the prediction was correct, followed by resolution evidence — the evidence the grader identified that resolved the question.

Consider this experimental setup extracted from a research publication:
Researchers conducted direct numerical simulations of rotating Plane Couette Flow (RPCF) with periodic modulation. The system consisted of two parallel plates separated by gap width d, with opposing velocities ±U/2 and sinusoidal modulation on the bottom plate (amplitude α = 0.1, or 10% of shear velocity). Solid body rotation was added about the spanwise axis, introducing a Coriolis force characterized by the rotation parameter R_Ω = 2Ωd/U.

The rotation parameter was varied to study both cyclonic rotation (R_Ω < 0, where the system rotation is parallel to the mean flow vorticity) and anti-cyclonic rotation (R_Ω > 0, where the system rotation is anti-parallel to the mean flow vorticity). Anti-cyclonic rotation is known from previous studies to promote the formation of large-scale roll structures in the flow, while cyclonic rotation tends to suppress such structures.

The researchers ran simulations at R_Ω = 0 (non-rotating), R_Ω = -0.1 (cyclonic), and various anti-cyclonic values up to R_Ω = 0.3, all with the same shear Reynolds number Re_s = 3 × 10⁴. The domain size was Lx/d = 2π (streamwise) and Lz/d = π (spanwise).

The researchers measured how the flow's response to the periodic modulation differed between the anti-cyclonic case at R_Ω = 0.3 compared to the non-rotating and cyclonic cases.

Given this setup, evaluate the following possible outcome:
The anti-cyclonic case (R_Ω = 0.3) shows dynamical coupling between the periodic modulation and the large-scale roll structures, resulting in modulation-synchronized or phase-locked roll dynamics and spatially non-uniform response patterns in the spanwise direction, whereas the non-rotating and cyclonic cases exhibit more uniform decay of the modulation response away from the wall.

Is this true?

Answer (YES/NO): NO